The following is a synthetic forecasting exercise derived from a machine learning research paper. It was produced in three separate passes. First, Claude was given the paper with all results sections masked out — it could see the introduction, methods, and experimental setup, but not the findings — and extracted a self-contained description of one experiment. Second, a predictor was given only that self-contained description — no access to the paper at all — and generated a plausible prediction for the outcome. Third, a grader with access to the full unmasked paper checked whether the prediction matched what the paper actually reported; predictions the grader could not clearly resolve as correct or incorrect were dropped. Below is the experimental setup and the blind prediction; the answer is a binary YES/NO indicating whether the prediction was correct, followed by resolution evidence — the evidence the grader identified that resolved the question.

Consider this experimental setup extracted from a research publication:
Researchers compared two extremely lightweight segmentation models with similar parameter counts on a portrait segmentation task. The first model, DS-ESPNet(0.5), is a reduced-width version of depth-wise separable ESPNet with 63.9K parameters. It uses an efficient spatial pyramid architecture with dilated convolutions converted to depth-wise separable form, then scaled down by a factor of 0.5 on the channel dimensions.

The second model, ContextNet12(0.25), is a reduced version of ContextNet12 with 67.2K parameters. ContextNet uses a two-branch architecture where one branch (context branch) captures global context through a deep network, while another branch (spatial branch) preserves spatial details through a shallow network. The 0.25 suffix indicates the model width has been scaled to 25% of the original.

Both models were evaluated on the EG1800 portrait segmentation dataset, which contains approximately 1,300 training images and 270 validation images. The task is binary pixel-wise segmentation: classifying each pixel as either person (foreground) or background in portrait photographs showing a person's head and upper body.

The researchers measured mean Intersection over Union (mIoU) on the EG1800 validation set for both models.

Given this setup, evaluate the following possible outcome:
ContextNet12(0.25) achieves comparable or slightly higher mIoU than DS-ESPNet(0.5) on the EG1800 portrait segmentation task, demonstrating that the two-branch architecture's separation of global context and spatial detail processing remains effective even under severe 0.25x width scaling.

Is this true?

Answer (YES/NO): YES